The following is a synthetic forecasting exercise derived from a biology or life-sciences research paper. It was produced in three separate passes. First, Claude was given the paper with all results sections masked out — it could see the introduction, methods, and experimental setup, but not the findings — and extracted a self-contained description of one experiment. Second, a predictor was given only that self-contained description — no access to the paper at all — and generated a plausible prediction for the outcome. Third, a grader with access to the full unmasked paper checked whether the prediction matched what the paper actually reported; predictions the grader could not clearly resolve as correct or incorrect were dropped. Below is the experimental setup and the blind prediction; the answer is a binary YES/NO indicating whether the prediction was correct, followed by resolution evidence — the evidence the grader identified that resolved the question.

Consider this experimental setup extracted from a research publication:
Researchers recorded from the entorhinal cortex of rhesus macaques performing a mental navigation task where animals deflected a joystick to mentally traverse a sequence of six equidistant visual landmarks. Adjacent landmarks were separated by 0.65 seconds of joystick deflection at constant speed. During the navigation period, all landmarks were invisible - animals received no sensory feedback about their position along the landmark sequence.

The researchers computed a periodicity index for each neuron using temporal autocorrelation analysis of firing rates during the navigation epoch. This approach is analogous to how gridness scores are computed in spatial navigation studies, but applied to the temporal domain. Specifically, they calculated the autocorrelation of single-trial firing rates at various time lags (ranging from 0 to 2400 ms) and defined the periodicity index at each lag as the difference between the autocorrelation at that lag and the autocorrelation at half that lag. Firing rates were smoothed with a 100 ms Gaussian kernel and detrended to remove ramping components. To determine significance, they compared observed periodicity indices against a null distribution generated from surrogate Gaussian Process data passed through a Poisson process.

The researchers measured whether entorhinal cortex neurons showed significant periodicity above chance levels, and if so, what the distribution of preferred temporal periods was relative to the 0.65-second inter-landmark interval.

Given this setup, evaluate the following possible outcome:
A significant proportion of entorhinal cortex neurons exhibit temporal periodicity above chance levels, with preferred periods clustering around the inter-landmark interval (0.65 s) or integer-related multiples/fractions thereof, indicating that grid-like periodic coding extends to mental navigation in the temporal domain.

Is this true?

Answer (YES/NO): YES